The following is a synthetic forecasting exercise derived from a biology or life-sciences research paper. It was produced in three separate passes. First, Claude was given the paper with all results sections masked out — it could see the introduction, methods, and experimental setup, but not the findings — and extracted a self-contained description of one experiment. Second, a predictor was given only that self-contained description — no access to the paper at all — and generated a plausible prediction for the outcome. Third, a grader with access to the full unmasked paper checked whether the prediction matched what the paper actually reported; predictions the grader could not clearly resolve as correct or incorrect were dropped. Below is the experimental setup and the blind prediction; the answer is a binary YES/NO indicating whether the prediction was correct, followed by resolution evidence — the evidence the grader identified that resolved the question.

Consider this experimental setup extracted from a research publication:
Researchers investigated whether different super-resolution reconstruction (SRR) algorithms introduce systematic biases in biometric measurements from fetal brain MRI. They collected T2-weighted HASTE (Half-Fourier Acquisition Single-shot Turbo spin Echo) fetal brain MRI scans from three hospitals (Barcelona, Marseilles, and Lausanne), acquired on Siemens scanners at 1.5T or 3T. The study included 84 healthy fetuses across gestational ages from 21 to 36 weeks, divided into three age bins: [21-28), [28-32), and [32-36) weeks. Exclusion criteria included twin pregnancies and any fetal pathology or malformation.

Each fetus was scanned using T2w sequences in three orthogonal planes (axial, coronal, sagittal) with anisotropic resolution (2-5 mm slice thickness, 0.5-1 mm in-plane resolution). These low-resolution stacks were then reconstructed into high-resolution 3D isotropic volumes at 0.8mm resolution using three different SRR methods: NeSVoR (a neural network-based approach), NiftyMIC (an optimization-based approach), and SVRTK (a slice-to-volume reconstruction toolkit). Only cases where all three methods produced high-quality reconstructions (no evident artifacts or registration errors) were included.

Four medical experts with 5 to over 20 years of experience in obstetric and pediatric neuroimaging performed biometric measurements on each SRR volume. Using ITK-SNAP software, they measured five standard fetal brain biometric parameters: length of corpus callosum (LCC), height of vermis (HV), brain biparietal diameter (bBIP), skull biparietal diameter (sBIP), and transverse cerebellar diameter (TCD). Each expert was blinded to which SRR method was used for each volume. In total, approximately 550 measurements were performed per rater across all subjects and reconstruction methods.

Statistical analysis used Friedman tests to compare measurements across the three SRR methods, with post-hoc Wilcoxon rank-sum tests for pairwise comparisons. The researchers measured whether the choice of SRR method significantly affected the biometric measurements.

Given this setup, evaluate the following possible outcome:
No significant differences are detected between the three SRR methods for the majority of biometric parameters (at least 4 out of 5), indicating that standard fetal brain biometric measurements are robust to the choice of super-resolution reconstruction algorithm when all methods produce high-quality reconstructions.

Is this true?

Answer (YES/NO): NO